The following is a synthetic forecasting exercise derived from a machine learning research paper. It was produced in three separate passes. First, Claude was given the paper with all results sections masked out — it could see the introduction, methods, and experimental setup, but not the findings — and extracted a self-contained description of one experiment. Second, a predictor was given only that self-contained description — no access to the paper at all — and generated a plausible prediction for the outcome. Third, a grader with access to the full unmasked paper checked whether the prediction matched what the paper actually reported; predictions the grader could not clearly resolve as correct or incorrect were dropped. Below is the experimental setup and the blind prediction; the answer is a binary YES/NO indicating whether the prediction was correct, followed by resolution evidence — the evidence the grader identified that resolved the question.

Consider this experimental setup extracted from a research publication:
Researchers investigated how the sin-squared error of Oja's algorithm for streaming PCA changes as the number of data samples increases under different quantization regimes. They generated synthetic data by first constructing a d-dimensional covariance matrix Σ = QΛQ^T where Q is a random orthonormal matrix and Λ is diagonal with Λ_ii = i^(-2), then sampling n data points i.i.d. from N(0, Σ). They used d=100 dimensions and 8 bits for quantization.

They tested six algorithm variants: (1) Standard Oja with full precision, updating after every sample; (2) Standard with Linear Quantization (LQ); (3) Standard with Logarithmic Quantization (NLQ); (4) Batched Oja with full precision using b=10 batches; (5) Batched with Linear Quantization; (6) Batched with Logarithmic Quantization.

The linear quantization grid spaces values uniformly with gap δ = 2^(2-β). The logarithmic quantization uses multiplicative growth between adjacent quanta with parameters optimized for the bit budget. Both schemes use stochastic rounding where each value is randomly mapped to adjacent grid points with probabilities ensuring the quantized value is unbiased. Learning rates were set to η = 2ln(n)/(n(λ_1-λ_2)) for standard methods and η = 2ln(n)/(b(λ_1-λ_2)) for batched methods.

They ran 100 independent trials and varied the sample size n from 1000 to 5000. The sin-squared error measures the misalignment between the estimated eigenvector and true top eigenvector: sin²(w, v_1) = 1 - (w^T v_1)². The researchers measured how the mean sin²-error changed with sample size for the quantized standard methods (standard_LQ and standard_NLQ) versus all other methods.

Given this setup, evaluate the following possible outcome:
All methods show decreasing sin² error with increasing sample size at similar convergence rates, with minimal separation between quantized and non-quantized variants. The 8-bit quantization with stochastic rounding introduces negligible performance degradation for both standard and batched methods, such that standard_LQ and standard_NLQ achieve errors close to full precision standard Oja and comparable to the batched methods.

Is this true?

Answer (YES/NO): NO